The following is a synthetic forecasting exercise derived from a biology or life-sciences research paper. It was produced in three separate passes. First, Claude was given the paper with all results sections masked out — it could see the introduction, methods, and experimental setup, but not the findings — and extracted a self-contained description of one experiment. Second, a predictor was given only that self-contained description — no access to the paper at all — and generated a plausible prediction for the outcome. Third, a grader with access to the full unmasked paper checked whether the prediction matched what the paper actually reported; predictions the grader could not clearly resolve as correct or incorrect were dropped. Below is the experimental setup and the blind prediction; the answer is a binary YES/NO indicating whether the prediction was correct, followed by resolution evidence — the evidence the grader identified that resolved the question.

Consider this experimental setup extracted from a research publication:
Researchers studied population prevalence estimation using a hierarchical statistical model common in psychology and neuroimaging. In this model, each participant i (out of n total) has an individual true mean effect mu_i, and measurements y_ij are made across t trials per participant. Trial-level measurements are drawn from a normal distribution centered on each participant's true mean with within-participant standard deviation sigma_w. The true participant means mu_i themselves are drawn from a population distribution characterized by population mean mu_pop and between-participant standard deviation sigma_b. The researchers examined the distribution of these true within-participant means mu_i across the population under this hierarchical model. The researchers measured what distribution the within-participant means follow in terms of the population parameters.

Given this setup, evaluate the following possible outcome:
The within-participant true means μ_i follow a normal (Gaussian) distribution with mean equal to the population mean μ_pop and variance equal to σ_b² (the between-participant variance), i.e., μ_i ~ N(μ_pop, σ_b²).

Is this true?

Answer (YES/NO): YES